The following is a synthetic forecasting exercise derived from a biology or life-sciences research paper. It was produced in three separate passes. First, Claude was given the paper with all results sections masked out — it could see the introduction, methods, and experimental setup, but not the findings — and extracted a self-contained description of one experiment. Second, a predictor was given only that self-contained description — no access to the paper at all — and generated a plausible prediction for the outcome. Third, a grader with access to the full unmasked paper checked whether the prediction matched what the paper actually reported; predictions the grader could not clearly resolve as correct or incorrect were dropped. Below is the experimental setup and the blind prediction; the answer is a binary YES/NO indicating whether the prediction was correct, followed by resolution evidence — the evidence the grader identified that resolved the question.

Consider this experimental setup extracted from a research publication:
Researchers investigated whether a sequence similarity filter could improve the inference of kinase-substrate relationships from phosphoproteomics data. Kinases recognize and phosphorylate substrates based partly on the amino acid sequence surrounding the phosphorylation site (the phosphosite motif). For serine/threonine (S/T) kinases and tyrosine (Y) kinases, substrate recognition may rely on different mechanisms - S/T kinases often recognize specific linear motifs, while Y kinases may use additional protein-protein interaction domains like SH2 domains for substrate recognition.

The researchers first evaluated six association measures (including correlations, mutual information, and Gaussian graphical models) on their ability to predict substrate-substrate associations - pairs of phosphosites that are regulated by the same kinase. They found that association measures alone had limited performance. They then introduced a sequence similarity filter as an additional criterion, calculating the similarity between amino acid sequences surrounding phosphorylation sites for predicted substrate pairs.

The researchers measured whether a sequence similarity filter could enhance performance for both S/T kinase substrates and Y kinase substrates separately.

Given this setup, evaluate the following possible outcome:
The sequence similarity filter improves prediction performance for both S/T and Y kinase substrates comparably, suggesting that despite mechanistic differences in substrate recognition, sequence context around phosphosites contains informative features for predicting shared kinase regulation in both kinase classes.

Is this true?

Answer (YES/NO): NO